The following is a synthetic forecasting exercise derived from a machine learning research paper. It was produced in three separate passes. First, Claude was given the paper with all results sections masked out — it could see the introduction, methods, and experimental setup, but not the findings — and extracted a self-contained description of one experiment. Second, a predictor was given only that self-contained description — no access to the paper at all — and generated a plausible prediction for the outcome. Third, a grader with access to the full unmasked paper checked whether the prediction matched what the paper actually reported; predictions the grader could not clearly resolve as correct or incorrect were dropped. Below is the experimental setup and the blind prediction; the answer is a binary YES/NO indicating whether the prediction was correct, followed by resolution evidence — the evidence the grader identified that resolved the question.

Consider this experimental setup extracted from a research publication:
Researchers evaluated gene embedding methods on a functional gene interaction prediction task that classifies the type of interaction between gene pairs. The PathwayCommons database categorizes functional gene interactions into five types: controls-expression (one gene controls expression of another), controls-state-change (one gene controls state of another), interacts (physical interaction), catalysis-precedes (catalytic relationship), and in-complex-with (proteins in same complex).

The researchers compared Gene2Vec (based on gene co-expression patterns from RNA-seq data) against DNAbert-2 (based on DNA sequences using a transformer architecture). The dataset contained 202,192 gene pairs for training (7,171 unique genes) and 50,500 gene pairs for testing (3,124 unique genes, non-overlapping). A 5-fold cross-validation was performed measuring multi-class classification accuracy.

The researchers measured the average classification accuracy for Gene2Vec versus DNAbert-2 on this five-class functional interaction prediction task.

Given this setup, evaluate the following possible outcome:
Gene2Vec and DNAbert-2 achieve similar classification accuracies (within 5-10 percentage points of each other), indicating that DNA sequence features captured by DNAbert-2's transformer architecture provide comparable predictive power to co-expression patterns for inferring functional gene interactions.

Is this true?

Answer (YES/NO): NO